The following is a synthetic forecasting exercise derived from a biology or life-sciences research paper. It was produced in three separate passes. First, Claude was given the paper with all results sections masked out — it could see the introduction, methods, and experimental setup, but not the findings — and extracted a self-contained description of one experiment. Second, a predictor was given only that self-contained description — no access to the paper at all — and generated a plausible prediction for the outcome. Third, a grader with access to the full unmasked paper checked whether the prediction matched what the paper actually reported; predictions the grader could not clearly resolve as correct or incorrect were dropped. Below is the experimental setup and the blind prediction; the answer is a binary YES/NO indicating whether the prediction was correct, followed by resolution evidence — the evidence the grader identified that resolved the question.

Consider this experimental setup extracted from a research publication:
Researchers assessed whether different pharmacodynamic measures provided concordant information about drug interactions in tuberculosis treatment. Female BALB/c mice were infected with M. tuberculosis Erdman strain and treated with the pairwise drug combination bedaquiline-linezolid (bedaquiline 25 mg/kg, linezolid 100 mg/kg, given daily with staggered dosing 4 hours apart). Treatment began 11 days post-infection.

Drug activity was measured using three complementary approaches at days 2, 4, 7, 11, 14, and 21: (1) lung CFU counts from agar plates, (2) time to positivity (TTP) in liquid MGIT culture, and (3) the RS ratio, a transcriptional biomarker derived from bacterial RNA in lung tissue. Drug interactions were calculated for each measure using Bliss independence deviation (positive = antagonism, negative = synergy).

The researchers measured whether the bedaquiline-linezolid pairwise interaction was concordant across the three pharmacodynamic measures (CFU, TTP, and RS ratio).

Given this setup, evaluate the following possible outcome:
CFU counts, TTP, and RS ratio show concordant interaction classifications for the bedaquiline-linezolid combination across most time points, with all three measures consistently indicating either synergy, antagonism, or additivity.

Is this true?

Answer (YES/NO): YES